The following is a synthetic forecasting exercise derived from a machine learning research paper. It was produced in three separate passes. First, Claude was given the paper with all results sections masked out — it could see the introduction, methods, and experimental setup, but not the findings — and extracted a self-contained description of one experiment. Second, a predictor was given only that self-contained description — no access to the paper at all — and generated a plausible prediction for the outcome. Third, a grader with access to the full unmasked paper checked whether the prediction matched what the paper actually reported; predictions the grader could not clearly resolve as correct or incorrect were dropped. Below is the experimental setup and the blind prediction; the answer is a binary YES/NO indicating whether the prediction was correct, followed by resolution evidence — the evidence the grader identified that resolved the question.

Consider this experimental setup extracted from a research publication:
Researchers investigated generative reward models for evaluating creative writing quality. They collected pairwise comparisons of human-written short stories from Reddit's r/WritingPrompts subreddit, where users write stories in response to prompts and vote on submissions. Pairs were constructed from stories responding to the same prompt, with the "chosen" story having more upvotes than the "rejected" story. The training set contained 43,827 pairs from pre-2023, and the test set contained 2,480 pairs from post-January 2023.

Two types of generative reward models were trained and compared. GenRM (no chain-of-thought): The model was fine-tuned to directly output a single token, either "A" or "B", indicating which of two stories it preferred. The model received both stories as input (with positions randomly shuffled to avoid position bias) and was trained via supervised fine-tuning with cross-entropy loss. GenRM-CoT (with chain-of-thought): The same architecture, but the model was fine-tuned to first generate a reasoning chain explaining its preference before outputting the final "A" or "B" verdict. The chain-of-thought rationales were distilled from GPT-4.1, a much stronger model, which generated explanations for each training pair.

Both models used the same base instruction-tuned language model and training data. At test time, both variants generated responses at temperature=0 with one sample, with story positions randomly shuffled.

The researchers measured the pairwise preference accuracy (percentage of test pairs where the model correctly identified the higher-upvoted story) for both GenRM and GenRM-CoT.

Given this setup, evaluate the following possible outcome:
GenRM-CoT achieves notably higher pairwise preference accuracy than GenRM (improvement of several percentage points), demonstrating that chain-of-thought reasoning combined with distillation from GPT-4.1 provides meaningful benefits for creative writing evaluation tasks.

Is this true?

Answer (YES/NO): NO